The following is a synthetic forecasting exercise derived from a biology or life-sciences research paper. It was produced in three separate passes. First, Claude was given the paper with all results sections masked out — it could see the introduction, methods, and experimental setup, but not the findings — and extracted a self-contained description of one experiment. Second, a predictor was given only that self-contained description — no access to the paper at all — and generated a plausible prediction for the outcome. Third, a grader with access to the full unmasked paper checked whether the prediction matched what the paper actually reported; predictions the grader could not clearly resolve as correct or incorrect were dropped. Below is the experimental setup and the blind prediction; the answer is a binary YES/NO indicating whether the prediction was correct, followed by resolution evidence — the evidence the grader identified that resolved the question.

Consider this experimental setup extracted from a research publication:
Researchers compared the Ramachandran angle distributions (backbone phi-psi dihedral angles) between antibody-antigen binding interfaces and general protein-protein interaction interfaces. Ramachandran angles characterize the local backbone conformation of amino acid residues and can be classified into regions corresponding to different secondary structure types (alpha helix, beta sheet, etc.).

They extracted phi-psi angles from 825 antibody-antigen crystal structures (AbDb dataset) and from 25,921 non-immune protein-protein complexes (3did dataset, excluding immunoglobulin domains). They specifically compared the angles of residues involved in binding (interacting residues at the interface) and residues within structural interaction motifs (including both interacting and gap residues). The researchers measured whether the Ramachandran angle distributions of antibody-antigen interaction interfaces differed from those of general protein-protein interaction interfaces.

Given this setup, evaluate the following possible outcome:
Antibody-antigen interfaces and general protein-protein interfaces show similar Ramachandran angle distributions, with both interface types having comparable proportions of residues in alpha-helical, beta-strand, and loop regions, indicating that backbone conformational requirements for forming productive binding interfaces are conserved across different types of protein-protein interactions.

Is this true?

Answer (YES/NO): NO